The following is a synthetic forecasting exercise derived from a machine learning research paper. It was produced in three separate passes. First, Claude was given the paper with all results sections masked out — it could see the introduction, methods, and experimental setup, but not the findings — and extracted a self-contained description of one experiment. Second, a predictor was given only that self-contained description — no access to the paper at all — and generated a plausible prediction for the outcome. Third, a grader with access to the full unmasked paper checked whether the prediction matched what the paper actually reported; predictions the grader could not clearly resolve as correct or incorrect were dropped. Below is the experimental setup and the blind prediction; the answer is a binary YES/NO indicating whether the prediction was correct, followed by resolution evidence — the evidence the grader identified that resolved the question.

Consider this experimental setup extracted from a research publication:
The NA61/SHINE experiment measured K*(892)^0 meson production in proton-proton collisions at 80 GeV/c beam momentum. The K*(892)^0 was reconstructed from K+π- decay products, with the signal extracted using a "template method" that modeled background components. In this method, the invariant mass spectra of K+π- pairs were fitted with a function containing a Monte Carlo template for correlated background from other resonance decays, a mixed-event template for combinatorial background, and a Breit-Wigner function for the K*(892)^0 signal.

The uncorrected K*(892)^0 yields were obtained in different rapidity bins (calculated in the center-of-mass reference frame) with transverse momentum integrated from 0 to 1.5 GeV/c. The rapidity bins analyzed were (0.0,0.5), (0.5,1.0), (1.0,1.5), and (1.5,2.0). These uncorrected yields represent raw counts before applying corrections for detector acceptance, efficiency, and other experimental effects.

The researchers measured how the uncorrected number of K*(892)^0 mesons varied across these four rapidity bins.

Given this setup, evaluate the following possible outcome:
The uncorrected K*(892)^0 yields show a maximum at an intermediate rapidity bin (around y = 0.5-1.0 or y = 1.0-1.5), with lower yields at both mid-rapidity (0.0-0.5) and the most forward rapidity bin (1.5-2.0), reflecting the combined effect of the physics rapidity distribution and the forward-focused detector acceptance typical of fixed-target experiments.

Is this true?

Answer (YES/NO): YES